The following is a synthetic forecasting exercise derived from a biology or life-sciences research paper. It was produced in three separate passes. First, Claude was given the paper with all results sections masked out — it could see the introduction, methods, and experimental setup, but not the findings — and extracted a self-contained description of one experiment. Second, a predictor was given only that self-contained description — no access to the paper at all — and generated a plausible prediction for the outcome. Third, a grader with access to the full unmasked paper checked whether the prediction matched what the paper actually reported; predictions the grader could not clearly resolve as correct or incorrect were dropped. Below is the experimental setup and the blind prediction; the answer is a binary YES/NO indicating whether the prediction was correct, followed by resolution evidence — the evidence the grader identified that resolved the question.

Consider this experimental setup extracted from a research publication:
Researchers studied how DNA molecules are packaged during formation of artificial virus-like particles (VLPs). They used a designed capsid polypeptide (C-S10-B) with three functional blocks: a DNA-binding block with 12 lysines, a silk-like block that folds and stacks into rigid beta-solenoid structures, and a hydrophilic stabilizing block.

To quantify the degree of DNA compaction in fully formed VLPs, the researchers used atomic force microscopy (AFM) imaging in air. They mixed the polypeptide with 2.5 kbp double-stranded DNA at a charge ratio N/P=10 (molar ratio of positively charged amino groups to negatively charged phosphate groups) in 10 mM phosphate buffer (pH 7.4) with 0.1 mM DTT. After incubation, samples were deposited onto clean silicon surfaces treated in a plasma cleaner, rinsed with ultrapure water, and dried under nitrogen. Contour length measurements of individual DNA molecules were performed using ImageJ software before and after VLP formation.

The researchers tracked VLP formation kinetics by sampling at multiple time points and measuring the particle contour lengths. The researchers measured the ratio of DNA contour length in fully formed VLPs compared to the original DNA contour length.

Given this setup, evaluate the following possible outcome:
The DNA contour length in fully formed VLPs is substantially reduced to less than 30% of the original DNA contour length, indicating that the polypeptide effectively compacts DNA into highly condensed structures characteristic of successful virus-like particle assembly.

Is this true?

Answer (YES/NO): NO